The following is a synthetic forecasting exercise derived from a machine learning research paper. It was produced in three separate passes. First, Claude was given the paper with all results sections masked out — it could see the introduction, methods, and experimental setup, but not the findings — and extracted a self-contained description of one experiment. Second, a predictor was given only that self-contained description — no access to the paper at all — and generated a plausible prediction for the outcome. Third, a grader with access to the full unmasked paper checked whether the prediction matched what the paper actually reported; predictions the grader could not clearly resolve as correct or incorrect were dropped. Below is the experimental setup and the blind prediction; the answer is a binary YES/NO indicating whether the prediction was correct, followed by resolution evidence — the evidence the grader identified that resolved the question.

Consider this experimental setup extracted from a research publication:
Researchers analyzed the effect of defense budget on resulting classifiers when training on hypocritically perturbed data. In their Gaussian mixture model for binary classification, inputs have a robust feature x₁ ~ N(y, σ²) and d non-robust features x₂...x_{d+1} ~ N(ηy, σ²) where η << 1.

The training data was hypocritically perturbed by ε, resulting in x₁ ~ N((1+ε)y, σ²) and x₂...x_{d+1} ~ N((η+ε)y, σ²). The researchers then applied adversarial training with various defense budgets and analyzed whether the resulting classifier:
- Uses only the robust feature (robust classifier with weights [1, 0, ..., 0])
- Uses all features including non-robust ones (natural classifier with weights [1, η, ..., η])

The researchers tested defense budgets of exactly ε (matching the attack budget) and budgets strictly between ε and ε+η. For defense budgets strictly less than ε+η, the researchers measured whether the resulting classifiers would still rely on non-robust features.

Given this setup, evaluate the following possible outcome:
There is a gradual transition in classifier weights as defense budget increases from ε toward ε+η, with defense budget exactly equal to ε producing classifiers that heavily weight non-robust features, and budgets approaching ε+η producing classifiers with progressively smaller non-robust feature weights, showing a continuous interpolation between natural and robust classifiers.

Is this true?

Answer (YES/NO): NO